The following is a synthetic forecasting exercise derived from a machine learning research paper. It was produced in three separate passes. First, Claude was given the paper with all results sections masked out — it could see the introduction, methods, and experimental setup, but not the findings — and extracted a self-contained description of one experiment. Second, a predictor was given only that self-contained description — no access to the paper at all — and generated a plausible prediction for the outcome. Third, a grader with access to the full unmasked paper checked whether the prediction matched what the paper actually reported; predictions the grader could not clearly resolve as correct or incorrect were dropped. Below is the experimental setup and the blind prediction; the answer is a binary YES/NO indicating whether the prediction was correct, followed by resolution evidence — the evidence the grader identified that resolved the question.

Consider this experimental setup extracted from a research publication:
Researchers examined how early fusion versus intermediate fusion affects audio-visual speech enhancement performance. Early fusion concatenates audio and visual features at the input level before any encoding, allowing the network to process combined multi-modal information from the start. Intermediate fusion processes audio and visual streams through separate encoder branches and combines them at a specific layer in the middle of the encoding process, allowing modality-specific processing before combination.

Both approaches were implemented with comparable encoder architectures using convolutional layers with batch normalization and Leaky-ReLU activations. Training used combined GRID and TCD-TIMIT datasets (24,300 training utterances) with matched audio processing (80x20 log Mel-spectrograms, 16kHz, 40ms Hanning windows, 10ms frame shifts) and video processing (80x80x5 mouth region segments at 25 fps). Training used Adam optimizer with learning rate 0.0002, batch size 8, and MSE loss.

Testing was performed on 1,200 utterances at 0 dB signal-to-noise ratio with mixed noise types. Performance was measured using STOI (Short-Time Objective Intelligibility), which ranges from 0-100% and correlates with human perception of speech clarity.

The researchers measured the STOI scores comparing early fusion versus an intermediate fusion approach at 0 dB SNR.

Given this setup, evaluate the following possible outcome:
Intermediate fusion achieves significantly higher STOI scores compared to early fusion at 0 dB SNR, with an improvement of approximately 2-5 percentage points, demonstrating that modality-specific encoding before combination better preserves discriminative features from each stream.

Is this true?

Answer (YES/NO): YES